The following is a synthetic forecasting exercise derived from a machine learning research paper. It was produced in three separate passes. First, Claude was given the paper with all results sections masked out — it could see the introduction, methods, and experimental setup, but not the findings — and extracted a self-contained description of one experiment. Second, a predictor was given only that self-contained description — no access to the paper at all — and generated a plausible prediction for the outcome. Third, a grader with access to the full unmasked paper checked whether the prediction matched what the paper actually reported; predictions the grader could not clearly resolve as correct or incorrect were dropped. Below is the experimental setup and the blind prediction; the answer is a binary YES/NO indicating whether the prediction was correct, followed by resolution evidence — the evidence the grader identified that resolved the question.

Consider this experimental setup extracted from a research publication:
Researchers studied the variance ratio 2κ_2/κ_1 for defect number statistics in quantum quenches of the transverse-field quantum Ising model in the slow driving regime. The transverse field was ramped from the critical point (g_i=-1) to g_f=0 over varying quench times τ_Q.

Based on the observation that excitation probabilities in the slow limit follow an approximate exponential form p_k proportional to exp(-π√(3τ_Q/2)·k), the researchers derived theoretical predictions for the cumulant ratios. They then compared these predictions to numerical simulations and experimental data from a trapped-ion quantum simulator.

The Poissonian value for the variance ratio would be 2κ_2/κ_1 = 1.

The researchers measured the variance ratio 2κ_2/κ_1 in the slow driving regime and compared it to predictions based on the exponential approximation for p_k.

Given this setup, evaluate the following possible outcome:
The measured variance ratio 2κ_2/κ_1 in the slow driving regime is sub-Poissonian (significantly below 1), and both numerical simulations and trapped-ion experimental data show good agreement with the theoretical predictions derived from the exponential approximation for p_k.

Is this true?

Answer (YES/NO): NO